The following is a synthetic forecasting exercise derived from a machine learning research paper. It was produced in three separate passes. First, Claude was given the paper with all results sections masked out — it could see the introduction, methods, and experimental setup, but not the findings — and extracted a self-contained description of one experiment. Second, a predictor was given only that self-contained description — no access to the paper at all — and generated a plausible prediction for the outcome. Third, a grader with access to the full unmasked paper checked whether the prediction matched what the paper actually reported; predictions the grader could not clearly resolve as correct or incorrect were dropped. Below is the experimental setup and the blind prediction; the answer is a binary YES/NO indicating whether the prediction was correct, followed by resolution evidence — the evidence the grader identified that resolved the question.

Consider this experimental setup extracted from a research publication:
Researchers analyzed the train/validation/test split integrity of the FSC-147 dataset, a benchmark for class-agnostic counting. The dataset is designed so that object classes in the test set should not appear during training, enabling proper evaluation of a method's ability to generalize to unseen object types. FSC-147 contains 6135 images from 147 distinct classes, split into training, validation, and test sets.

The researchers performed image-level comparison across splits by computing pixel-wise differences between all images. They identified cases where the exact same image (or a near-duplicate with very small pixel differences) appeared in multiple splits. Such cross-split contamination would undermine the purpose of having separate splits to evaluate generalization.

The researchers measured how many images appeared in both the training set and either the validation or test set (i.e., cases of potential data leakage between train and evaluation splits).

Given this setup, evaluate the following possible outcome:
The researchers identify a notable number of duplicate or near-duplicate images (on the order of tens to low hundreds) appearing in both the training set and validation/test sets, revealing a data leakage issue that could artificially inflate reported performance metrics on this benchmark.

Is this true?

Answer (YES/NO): YES